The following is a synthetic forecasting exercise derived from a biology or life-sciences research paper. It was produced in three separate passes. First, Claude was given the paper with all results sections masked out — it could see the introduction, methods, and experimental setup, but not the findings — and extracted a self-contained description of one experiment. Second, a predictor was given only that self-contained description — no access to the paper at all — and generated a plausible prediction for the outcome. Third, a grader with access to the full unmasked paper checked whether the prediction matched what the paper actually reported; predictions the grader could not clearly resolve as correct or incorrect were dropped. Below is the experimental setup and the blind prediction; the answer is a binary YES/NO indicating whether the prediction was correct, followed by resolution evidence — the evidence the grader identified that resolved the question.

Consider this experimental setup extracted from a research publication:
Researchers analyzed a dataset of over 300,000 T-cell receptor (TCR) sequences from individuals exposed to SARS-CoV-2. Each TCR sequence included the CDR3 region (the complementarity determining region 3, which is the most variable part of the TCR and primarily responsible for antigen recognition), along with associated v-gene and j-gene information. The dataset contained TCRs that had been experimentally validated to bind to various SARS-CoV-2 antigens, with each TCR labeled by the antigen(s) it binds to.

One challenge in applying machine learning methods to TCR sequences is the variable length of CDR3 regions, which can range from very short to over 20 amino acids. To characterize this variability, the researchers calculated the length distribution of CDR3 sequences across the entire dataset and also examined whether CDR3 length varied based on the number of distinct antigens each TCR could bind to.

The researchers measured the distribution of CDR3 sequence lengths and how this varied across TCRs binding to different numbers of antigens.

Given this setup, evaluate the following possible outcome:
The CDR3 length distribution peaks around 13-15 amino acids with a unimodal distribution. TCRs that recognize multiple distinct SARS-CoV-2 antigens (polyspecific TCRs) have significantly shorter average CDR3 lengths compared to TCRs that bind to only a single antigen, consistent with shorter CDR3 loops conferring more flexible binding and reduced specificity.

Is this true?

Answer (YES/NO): NO